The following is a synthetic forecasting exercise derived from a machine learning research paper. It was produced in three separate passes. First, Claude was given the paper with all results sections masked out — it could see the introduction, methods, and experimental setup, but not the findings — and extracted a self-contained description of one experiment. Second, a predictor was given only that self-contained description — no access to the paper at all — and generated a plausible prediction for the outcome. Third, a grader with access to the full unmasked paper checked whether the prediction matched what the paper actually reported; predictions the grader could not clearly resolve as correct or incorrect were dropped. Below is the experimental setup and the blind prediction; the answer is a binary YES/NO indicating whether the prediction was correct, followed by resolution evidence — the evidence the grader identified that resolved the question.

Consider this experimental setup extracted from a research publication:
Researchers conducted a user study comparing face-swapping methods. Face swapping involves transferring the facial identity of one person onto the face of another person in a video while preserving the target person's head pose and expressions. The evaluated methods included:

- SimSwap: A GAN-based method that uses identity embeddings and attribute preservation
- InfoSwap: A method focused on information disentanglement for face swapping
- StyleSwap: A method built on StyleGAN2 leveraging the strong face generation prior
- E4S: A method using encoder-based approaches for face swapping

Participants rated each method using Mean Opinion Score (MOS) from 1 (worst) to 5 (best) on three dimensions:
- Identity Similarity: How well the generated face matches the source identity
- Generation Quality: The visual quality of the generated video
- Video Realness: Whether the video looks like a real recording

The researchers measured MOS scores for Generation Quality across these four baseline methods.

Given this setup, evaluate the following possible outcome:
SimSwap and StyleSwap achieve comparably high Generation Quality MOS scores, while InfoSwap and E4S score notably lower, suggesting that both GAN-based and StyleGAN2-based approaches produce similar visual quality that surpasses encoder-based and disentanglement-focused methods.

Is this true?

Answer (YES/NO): YES